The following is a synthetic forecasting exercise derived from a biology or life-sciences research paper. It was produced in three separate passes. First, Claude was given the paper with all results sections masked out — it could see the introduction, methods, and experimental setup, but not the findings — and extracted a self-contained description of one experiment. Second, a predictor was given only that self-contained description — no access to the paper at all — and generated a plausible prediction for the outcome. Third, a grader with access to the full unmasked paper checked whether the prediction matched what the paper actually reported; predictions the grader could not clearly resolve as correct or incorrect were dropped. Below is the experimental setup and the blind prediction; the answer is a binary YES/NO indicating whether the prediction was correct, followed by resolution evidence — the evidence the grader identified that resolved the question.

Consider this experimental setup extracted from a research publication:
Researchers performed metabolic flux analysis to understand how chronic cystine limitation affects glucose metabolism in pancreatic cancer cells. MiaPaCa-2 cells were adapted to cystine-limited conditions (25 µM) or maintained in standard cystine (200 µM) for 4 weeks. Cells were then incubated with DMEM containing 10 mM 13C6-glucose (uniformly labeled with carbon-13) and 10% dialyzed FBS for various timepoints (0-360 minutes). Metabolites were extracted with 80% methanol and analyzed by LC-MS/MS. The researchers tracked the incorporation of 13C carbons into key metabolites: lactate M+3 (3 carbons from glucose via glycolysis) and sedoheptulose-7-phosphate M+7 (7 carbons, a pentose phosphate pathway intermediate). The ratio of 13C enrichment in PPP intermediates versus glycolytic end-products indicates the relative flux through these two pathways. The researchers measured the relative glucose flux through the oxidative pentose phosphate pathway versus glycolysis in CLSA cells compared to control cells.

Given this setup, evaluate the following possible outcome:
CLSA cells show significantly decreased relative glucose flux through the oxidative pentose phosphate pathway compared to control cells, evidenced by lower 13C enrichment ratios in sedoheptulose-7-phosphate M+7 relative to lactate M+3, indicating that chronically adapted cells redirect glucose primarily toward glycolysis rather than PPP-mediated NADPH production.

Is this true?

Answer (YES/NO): NO